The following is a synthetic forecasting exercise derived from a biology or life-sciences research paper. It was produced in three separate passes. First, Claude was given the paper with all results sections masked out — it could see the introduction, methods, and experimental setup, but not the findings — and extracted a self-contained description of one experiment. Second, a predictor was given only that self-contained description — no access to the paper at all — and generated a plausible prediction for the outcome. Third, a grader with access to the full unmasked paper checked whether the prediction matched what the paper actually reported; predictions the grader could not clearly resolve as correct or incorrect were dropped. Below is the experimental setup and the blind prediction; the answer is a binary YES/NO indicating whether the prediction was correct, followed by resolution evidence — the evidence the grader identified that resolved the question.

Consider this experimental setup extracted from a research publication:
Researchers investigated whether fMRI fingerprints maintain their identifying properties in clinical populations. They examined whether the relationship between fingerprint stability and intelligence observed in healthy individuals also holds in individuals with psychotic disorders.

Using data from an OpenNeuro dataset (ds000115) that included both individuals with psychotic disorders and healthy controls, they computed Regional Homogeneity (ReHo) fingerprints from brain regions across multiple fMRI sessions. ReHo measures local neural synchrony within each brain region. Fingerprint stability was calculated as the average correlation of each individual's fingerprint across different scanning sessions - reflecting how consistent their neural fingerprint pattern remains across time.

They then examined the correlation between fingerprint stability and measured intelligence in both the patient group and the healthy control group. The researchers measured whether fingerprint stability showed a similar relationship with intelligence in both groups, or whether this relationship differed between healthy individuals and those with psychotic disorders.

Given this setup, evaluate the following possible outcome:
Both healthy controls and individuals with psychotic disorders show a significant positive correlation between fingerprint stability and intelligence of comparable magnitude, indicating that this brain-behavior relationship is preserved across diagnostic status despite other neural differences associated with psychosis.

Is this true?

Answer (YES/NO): NO